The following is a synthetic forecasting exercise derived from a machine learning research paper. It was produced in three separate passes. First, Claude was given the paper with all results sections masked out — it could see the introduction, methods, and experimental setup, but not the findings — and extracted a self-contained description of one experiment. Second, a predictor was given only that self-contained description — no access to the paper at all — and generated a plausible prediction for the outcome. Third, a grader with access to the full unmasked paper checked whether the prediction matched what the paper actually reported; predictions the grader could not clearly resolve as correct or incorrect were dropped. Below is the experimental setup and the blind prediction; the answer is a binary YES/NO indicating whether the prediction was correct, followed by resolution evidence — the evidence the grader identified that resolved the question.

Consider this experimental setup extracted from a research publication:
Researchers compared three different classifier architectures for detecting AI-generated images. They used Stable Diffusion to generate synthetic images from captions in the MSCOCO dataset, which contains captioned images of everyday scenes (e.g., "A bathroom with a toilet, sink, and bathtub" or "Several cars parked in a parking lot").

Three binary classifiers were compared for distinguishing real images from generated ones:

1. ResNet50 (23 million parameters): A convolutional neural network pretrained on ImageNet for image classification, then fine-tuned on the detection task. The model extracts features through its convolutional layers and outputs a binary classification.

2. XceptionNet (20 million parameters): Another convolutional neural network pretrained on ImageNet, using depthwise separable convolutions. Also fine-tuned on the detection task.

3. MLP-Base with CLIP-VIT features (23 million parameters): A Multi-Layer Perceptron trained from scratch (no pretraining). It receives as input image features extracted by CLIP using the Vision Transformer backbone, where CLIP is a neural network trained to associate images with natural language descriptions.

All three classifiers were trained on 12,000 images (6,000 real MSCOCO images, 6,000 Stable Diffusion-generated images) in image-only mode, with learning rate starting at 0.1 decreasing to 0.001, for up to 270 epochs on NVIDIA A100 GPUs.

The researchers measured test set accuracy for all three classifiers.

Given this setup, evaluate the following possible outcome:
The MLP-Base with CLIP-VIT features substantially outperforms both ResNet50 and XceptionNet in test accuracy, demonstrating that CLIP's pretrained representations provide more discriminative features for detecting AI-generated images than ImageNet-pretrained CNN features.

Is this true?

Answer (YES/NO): NO